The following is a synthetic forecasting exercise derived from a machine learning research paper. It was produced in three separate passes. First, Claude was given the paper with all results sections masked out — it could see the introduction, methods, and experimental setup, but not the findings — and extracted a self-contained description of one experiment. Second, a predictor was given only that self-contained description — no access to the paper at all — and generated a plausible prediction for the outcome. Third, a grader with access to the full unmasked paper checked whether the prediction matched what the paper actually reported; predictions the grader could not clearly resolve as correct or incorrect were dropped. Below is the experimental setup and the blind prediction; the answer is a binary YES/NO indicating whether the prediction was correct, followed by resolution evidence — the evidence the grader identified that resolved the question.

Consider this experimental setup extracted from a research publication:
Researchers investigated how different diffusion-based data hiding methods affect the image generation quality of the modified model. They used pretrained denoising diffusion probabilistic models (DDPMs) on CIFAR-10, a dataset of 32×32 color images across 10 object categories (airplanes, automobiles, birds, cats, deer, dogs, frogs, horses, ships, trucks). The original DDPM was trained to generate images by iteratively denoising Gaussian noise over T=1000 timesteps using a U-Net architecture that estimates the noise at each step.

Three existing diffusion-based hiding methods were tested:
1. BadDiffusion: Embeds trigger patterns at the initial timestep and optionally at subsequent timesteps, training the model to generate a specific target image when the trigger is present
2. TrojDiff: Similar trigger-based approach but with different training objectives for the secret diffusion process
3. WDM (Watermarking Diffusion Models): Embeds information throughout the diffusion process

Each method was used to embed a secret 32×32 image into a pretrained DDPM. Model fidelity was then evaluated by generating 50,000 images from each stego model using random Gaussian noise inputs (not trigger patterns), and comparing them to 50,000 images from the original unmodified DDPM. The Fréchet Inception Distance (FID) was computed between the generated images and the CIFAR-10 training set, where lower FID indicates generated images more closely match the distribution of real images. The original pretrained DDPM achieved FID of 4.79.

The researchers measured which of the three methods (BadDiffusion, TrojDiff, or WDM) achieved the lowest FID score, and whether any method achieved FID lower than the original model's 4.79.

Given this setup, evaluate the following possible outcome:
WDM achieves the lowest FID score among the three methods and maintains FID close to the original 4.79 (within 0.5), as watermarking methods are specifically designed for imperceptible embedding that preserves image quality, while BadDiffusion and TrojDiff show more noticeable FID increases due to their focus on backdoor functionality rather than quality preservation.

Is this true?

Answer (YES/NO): NO